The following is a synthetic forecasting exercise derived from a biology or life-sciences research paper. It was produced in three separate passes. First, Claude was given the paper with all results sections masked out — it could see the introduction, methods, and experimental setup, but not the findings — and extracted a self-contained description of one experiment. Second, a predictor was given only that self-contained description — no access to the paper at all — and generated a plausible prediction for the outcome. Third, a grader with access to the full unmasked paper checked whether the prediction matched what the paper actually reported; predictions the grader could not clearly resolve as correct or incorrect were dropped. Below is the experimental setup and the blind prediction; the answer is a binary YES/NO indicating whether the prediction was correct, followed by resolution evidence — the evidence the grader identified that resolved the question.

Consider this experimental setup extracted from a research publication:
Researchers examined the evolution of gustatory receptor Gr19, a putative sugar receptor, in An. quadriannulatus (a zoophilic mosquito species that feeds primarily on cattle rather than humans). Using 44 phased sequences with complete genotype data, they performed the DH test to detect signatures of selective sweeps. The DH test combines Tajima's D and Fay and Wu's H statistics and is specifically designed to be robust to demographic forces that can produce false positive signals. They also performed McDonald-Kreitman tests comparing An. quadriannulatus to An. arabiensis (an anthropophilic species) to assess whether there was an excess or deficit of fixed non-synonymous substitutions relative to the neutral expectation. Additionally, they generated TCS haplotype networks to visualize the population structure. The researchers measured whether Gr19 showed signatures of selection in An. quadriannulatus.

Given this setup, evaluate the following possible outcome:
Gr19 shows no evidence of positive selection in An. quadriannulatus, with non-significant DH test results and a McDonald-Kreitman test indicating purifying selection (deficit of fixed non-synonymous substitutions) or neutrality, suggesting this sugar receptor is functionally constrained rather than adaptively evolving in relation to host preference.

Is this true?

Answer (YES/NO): NO